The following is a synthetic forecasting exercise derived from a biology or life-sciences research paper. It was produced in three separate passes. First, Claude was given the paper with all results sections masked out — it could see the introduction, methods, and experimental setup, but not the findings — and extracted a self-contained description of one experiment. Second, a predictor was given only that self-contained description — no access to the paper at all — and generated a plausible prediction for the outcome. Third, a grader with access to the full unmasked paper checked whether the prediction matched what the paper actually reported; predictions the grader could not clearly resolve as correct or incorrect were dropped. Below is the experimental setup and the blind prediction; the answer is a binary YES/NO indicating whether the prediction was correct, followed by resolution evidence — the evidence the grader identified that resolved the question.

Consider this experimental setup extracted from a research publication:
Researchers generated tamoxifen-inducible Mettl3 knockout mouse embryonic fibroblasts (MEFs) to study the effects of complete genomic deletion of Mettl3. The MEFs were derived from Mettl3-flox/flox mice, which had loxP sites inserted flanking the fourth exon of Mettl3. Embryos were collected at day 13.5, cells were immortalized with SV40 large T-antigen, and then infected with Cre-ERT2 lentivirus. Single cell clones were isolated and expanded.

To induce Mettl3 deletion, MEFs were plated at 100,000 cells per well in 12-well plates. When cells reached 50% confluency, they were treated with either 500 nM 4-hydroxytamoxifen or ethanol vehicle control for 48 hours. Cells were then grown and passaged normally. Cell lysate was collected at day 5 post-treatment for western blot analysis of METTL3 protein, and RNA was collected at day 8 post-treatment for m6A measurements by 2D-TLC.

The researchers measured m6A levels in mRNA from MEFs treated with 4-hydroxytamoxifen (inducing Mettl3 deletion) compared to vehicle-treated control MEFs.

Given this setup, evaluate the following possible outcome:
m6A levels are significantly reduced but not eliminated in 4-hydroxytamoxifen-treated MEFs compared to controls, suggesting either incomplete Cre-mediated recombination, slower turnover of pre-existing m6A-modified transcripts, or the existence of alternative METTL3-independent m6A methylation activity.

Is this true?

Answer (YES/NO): NO